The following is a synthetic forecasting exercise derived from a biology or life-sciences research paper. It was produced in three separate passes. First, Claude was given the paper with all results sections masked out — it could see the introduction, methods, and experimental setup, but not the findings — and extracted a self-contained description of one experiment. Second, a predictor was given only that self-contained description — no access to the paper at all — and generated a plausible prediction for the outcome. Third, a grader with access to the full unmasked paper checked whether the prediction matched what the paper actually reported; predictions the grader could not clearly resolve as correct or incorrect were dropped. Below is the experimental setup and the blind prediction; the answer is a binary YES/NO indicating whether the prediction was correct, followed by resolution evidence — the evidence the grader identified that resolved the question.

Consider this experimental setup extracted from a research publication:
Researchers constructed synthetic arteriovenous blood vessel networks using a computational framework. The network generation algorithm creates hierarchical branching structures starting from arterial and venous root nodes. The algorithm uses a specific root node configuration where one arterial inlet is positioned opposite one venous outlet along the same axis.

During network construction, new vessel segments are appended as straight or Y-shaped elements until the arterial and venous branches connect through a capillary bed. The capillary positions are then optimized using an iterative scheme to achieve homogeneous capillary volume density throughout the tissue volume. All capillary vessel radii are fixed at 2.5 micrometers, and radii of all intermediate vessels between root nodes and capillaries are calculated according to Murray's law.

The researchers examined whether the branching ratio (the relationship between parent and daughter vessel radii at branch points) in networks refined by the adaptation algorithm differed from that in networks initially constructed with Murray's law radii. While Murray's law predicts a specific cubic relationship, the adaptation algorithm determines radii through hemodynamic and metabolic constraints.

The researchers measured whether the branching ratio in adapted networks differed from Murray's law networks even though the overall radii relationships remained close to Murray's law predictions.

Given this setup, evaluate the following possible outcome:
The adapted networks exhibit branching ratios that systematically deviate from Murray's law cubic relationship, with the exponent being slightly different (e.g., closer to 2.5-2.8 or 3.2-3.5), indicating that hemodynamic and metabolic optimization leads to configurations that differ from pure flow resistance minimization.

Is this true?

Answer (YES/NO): NO